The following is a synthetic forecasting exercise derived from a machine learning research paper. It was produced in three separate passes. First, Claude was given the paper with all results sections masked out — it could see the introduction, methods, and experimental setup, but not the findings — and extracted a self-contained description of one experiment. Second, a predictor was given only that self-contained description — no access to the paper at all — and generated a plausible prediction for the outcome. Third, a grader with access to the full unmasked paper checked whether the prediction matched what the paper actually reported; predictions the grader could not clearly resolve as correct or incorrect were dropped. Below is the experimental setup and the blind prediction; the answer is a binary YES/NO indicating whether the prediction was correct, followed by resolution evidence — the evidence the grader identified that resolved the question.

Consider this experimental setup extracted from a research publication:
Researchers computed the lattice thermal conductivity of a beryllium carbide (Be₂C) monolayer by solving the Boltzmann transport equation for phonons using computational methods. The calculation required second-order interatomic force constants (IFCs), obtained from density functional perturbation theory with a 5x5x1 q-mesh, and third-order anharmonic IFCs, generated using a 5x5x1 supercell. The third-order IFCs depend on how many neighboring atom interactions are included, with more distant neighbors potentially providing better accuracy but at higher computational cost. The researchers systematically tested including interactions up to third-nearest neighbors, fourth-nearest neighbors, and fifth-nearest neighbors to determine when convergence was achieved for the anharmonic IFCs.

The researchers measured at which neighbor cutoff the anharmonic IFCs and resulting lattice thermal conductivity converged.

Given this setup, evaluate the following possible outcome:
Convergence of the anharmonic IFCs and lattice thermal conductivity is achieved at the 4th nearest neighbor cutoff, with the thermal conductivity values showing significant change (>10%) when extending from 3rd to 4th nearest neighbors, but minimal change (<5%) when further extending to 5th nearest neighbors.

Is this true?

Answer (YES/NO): NO